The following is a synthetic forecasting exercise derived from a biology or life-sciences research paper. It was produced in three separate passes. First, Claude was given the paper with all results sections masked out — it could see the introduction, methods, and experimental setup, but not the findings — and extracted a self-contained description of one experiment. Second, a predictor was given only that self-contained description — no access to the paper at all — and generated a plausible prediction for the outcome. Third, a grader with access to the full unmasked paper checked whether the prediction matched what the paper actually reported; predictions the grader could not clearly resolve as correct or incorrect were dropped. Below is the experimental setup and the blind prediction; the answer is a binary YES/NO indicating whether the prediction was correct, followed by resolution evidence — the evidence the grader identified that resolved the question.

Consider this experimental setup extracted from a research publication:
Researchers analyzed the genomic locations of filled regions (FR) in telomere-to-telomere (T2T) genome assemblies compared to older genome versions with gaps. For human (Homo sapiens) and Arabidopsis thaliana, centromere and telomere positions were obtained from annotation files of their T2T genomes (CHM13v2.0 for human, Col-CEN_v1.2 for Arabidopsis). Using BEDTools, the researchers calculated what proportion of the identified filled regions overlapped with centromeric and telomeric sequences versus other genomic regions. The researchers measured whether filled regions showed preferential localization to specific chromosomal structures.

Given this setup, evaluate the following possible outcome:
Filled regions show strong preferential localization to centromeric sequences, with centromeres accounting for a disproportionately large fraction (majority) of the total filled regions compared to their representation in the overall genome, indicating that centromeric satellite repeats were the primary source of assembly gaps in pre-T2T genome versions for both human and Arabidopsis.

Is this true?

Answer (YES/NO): NO